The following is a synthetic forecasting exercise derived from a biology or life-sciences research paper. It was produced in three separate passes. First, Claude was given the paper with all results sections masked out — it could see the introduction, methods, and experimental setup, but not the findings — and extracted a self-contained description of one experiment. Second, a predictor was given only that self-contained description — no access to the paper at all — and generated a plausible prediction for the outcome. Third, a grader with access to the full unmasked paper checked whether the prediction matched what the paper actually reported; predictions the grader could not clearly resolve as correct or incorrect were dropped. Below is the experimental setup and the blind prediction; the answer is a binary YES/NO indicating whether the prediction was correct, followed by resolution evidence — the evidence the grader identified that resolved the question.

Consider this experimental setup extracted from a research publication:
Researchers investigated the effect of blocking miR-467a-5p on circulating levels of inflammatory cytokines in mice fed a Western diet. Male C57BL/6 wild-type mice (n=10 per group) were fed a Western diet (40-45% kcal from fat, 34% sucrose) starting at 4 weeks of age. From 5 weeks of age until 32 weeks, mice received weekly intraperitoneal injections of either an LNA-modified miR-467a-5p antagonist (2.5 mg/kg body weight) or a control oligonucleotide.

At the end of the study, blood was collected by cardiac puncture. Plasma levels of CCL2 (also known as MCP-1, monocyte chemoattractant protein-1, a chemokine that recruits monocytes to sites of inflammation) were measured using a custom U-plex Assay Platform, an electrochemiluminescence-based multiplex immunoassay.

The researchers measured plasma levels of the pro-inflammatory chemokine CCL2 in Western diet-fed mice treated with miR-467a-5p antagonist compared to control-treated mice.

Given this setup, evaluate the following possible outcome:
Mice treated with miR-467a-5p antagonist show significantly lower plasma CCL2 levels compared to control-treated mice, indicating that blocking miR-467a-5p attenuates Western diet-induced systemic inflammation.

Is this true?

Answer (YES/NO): NO